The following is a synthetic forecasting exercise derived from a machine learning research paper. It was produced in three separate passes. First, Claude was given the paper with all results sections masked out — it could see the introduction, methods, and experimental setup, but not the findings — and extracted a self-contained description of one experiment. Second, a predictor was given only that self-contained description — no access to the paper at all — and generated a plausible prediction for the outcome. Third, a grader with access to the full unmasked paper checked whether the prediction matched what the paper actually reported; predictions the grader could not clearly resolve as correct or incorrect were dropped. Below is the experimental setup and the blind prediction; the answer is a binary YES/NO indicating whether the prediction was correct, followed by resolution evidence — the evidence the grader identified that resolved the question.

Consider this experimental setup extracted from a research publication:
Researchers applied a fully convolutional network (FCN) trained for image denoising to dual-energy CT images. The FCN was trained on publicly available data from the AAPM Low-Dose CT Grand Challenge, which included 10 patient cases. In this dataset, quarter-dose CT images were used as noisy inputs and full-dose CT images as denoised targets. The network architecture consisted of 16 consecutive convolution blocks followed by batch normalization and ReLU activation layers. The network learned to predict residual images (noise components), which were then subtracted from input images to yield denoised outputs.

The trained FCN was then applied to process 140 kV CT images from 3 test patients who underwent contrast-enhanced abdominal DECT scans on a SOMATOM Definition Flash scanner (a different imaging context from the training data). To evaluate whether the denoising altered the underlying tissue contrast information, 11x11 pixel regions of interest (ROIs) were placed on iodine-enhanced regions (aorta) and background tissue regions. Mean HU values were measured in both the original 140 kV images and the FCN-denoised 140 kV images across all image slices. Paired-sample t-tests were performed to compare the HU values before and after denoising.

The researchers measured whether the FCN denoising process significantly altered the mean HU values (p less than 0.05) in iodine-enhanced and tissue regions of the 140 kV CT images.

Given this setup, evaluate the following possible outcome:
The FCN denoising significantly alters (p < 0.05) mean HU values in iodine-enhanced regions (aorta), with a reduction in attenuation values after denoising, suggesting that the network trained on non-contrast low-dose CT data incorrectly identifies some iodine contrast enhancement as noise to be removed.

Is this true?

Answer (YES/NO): NO